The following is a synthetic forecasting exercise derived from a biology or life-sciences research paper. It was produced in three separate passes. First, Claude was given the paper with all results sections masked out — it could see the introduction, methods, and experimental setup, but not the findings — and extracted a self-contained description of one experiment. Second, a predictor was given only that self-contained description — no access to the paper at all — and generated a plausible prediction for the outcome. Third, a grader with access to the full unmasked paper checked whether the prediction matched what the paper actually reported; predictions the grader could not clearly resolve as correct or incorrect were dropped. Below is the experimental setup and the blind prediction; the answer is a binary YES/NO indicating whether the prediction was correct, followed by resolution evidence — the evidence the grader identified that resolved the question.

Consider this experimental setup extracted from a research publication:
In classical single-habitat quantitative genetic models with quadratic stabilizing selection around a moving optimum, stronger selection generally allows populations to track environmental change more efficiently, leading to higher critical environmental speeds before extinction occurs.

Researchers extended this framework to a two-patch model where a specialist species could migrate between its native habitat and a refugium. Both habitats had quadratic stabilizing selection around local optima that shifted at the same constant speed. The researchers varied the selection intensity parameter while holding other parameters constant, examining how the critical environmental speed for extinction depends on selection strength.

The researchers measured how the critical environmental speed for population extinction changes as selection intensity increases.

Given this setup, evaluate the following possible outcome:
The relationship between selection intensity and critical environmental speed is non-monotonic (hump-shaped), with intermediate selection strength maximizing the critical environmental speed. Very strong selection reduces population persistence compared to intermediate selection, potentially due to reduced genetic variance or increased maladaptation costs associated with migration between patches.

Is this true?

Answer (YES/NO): NO